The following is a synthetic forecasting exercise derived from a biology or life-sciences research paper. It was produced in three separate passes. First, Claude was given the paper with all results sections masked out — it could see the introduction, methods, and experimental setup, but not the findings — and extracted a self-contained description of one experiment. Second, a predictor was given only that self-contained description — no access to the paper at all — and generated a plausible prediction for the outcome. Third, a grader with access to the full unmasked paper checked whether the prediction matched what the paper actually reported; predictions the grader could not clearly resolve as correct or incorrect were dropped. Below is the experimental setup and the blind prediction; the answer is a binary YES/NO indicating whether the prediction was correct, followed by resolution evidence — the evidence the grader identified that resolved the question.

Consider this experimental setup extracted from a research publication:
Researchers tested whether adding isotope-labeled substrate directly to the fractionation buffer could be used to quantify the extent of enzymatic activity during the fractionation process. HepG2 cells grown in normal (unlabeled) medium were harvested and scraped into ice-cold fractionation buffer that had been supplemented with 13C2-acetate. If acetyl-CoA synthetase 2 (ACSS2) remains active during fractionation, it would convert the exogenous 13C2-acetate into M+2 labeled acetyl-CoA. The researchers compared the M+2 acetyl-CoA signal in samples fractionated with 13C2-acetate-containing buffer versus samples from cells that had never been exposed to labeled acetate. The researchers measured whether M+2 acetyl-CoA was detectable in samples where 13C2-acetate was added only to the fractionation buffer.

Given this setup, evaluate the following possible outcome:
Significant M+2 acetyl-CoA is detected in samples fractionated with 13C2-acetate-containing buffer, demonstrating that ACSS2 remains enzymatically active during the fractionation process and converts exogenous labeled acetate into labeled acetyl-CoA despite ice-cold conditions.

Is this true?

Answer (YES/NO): YES